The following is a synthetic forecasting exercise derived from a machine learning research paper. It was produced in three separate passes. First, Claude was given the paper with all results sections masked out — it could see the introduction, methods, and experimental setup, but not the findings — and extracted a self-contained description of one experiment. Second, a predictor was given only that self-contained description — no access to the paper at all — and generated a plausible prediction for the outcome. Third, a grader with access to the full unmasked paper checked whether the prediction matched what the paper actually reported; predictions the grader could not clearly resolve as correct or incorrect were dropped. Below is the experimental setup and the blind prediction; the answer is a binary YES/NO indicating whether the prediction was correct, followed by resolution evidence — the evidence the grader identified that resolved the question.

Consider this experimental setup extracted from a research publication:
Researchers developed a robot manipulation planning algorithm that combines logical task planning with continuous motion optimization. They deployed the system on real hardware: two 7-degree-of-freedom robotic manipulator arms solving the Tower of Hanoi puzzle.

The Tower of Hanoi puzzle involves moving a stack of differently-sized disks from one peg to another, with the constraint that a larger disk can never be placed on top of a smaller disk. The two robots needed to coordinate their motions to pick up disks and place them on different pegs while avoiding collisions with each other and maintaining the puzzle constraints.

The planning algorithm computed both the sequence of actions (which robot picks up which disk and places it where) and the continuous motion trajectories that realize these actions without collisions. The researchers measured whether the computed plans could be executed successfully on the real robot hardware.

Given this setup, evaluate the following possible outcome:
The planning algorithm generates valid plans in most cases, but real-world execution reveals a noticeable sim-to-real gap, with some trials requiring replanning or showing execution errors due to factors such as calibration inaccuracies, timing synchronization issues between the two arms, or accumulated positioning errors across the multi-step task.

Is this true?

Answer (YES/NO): NO